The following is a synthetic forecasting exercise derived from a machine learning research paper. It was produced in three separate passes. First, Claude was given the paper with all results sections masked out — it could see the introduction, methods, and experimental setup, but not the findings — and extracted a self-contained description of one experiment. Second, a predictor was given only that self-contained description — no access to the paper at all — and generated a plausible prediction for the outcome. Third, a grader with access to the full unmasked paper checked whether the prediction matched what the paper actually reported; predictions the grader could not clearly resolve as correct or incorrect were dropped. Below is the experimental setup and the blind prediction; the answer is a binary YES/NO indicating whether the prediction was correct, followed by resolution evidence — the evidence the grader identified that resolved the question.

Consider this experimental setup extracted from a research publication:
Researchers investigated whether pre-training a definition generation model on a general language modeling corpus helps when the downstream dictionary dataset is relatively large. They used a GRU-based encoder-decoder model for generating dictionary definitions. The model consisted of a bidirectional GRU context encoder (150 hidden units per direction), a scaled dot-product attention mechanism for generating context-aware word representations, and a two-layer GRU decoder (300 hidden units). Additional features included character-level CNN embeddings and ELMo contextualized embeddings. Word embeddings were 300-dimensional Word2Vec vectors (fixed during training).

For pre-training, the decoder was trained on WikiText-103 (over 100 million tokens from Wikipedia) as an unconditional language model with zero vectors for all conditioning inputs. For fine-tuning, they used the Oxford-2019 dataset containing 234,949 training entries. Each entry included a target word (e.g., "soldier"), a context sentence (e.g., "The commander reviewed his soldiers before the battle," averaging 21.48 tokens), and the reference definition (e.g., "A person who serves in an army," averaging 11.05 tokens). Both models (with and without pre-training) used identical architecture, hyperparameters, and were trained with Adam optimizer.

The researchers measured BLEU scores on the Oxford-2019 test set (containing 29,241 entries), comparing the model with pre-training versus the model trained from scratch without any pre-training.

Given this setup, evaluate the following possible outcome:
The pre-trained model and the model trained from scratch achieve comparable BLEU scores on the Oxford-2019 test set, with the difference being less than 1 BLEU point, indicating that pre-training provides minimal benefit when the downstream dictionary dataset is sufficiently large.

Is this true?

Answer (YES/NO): YES